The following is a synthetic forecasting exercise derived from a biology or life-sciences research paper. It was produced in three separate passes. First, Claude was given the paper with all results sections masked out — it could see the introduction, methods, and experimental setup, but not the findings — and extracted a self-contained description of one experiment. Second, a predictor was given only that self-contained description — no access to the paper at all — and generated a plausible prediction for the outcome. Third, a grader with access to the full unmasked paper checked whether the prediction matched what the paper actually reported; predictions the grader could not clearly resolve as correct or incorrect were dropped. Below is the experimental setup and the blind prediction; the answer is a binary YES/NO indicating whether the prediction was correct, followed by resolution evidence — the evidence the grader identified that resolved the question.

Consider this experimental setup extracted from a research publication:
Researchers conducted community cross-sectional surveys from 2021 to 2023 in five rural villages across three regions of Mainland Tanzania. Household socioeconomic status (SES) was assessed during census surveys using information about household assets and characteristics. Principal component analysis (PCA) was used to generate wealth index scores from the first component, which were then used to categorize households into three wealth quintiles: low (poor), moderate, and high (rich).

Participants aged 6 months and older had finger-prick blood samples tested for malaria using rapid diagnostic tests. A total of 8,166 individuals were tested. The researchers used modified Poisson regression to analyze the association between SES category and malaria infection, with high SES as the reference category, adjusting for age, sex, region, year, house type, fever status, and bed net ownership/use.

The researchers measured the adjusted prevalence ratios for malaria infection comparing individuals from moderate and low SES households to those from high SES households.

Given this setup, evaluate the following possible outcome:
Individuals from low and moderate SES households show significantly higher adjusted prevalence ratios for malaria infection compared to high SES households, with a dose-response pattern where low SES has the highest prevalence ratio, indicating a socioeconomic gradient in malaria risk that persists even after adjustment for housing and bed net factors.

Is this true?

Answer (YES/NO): YES